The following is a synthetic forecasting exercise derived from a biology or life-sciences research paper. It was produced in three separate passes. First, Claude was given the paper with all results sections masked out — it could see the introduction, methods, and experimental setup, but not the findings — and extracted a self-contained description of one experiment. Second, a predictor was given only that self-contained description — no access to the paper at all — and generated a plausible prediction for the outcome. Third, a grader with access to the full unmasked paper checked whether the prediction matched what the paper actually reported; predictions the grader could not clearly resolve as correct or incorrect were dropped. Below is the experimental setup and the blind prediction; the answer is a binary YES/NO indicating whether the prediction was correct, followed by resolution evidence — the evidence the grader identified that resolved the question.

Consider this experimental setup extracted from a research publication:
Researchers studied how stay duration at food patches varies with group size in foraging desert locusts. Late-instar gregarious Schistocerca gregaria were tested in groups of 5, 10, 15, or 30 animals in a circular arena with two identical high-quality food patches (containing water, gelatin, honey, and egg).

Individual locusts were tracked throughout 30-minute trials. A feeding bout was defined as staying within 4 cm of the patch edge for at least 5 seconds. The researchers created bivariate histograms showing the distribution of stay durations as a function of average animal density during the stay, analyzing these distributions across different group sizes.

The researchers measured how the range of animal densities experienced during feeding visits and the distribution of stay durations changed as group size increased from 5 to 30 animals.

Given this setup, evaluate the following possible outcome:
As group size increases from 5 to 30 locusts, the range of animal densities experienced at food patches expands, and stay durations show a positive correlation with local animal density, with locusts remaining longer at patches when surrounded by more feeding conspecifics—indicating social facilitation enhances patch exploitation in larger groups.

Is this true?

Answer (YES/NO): YES